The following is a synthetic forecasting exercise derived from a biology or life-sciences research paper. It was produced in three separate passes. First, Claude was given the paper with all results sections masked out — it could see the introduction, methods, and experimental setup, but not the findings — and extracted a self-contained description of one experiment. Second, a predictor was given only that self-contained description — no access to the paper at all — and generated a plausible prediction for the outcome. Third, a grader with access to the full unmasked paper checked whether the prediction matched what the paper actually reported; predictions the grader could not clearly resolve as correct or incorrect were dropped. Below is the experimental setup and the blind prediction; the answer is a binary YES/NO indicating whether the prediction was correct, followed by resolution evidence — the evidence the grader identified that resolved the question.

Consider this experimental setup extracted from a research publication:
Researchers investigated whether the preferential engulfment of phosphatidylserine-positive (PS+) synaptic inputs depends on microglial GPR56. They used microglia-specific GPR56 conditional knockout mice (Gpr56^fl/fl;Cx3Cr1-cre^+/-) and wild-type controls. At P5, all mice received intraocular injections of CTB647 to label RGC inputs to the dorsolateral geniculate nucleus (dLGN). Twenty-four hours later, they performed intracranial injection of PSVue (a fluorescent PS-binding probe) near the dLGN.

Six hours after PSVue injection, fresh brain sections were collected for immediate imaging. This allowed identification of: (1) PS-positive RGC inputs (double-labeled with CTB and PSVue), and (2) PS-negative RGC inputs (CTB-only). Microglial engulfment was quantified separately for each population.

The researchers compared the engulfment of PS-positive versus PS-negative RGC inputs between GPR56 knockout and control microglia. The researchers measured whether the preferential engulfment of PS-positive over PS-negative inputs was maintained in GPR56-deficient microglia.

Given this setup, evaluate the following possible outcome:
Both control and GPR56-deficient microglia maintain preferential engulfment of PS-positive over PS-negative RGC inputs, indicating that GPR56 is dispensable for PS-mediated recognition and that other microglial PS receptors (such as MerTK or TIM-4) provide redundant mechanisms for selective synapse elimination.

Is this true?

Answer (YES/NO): NO